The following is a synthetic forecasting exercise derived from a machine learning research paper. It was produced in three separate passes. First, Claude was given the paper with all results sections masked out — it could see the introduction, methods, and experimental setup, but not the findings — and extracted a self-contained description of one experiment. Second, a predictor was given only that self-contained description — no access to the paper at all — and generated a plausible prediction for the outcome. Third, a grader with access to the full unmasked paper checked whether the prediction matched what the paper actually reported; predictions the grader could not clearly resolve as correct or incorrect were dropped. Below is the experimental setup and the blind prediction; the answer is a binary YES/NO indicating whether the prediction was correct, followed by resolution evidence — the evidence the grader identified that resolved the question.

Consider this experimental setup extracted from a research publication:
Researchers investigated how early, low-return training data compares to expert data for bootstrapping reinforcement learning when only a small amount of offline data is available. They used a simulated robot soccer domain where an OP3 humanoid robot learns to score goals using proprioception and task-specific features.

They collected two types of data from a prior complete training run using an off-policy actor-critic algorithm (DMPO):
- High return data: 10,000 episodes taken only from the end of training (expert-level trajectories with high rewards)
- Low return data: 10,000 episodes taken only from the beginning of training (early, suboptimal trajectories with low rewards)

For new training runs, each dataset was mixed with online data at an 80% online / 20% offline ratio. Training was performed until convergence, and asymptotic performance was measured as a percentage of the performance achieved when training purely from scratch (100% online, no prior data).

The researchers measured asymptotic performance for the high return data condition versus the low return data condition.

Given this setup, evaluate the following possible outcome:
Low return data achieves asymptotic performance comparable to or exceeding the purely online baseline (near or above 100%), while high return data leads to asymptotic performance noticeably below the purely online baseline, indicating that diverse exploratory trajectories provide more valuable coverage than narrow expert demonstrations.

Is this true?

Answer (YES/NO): YES